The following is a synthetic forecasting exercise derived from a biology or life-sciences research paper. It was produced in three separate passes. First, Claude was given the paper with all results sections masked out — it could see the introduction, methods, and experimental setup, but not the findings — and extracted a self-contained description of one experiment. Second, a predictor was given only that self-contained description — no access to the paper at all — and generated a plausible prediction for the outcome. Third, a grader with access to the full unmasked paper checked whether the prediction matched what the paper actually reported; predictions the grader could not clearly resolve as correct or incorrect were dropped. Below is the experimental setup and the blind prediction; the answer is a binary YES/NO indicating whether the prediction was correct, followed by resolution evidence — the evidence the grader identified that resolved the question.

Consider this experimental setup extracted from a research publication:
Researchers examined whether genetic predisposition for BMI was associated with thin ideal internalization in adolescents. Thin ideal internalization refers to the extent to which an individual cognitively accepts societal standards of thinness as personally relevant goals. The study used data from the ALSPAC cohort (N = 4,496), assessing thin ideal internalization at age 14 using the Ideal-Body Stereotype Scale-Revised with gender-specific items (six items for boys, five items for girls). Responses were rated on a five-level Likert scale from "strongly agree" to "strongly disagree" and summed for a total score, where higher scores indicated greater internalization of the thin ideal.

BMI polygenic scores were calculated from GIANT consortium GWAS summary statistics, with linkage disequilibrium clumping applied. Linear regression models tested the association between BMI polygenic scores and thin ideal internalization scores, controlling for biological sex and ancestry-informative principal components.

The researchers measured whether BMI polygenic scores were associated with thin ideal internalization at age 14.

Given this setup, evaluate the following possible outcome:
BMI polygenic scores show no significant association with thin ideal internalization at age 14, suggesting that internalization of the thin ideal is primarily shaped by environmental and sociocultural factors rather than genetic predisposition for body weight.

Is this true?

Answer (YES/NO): NO